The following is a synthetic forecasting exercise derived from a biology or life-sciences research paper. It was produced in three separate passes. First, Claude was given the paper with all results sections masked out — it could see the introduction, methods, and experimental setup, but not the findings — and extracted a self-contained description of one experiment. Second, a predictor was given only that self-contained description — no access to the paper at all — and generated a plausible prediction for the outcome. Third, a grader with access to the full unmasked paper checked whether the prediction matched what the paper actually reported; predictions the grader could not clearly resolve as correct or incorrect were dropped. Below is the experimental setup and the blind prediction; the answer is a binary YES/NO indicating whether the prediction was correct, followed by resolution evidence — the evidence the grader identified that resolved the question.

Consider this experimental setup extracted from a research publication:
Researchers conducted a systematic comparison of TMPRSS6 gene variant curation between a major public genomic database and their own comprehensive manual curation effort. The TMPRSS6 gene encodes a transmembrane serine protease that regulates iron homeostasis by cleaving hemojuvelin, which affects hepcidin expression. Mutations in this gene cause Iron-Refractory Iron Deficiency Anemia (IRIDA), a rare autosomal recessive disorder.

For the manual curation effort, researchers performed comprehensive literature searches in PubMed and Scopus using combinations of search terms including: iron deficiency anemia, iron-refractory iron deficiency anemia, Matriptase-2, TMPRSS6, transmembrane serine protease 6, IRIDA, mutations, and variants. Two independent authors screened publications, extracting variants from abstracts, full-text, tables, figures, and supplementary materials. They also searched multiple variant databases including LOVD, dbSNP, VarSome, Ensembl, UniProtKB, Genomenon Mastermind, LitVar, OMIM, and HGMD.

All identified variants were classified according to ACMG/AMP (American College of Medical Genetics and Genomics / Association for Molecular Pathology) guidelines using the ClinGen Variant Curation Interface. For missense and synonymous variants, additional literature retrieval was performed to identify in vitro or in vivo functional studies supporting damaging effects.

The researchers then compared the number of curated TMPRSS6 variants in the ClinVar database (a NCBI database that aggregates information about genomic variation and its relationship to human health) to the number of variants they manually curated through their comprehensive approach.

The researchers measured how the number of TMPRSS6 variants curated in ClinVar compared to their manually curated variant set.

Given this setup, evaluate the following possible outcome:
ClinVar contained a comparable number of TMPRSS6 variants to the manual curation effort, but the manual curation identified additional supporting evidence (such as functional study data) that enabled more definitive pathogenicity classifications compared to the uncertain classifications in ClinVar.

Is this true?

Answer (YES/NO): NO